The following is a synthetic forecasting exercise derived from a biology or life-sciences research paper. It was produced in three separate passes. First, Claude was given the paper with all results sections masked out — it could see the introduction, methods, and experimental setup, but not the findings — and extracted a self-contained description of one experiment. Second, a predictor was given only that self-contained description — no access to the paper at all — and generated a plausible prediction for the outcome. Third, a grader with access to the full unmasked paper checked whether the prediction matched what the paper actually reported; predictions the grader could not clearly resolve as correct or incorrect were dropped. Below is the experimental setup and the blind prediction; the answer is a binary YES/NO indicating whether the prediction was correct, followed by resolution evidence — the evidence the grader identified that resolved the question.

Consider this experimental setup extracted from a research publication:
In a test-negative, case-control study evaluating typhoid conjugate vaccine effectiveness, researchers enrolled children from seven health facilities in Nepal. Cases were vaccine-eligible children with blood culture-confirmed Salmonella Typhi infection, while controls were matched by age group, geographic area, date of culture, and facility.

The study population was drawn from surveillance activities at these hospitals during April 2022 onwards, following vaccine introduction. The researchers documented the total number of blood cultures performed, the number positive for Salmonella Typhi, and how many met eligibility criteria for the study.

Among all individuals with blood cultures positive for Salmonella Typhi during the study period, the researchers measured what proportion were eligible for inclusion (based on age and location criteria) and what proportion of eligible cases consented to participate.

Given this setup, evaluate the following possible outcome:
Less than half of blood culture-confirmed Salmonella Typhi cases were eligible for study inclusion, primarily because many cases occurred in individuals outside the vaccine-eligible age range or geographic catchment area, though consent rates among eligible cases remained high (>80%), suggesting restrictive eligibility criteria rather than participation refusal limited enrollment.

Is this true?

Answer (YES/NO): YES